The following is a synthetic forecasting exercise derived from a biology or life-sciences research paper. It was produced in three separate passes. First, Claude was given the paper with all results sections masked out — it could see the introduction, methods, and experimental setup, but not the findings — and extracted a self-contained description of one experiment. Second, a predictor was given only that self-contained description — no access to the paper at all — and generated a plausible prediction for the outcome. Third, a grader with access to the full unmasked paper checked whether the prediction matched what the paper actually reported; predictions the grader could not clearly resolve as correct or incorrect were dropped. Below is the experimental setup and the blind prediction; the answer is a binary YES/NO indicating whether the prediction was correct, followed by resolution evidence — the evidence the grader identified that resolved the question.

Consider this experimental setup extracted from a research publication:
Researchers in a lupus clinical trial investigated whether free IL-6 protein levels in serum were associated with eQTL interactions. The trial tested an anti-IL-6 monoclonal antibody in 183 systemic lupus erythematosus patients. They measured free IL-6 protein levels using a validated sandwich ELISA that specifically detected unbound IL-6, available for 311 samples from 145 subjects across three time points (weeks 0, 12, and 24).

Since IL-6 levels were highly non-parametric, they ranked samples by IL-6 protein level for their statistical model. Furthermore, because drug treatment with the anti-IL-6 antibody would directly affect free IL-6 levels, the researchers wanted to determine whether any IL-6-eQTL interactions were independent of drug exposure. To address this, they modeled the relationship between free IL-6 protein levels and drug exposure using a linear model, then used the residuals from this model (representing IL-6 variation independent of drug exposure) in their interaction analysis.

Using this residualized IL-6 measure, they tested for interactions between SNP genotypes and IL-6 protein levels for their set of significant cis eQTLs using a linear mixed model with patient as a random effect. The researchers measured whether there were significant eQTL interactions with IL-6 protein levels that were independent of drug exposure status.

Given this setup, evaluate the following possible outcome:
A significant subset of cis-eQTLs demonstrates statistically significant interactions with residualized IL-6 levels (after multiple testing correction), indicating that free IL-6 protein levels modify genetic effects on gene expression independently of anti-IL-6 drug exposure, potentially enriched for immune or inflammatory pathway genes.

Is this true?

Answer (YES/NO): NO